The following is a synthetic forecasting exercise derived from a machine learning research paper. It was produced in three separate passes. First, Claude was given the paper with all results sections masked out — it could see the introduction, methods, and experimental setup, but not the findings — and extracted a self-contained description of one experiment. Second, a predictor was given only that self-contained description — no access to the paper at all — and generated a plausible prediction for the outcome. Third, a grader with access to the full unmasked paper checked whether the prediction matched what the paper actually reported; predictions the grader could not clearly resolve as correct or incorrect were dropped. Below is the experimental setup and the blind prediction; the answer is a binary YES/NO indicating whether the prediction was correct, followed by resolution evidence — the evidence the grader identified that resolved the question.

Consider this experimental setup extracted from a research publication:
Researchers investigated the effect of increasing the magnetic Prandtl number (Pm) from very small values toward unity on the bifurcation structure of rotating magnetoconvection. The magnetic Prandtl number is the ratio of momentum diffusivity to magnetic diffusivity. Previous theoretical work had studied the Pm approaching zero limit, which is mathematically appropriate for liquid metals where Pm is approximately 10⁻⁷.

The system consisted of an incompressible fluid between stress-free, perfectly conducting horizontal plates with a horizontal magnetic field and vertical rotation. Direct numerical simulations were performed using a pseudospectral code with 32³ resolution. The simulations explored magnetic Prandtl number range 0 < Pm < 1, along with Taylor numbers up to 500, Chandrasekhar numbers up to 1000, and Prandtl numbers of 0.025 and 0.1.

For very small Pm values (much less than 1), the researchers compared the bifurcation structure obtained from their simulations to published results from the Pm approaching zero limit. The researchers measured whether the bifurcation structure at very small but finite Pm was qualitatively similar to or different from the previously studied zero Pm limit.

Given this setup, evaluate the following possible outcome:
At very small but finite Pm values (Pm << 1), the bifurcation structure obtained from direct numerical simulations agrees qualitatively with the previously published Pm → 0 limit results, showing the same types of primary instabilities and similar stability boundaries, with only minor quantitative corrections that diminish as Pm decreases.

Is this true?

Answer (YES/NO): YES